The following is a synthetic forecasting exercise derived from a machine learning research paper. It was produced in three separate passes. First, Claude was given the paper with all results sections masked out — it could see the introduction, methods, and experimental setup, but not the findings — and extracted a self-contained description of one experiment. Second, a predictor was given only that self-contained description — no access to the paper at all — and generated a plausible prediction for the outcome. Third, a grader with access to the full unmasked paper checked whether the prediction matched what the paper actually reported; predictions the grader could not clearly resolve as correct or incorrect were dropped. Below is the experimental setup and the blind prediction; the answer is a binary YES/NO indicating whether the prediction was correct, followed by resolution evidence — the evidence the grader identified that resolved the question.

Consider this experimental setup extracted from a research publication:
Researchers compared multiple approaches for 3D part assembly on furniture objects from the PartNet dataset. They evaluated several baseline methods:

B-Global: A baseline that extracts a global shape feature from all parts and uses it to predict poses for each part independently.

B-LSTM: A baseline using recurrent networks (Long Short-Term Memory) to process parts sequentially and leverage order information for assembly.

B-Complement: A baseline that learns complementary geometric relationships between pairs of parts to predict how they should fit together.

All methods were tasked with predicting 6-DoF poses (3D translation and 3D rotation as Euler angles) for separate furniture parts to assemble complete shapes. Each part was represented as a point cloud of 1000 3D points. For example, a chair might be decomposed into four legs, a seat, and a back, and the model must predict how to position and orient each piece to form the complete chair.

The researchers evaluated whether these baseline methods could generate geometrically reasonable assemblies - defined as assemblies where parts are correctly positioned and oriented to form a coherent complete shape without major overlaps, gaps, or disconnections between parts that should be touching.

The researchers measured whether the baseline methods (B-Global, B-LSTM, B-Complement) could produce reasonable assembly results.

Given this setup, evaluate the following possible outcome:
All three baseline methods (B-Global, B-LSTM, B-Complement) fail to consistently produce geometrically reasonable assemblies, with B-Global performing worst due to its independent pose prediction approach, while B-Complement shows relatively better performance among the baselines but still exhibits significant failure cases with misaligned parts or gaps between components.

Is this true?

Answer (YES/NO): NO